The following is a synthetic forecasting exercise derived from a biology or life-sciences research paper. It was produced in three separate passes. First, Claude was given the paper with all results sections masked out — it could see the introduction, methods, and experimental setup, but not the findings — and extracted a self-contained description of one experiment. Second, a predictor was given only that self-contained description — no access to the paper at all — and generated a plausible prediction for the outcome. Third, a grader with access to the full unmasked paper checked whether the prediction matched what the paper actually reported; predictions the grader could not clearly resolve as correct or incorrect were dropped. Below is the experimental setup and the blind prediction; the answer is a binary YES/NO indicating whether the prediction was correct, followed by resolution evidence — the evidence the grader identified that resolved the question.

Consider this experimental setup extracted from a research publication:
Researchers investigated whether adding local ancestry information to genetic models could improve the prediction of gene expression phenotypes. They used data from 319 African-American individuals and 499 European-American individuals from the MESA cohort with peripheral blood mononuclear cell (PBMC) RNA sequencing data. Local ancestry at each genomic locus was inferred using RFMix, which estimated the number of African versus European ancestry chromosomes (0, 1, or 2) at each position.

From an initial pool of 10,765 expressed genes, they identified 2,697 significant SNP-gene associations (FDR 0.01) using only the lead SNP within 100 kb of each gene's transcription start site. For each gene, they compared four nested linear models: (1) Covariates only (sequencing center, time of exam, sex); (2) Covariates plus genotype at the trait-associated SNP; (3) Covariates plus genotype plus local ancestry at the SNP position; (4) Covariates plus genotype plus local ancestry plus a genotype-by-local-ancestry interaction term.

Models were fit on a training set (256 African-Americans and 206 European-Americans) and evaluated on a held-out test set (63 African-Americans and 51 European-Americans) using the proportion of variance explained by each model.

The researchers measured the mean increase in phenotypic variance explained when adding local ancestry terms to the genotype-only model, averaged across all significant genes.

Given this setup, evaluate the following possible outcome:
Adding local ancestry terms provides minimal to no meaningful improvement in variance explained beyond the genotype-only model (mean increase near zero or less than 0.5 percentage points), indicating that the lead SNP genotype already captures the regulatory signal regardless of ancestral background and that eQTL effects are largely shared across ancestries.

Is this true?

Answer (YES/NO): NO